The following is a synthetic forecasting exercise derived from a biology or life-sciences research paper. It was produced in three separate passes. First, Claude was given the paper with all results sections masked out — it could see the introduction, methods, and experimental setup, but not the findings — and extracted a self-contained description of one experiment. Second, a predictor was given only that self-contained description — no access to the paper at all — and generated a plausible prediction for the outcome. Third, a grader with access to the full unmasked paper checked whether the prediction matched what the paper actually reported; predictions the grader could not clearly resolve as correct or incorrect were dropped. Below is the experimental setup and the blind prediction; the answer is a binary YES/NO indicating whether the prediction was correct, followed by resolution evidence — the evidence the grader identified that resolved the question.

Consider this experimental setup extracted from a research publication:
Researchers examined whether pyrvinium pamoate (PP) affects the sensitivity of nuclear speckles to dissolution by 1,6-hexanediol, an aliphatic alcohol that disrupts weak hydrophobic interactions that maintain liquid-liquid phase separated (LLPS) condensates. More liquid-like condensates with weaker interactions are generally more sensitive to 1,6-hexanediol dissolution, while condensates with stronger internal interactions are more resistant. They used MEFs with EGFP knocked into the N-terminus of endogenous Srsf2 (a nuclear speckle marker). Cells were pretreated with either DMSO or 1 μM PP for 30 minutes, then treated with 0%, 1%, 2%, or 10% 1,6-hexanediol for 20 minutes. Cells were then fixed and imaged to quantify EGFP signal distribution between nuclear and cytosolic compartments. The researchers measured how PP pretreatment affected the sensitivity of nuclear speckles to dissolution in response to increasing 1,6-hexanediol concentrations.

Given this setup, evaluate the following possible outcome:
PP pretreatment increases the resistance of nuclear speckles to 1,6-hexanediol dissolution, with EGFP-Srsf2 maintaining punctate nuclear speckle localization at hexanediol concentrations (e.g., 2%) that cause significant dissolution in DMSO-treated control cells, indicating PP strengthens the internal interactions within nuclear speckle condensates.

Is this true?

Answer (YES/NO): YES